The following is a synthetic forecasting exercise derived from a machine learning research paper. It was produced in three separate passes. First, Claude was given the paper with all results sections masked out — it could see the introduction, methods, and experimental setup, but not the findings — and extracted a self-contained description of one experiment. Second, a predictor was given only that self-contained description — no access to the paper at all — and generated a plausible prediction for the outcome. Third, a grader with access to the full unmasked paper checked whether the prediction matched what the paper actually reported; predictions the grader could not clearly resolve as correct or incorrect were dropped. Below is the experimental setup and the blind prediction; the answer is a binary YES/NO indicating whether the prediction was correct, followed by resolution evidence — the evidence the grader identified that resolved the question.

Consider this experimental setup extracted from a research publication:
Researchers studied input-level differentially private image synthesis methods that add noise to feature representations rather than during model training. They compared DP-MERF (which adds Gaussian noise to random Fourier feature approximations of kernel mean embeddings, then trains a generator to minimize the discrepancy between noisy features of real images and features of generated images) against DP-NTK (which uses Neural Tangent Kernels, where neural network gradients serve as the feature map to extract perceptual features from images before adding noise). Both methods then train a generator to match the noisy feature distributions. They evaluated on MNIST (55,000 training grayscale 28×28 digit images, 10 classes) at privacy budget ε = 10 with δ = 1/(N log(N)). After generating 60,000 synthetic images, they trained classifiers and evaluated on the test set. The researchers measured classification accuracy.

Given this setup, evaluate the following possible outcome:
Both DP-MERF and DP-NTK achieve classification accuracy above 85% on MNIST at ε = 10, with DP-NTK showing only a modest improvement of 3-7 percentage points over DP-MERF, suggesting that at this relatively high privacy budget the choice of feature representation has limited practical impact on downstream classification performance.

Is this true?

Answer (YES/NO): NO